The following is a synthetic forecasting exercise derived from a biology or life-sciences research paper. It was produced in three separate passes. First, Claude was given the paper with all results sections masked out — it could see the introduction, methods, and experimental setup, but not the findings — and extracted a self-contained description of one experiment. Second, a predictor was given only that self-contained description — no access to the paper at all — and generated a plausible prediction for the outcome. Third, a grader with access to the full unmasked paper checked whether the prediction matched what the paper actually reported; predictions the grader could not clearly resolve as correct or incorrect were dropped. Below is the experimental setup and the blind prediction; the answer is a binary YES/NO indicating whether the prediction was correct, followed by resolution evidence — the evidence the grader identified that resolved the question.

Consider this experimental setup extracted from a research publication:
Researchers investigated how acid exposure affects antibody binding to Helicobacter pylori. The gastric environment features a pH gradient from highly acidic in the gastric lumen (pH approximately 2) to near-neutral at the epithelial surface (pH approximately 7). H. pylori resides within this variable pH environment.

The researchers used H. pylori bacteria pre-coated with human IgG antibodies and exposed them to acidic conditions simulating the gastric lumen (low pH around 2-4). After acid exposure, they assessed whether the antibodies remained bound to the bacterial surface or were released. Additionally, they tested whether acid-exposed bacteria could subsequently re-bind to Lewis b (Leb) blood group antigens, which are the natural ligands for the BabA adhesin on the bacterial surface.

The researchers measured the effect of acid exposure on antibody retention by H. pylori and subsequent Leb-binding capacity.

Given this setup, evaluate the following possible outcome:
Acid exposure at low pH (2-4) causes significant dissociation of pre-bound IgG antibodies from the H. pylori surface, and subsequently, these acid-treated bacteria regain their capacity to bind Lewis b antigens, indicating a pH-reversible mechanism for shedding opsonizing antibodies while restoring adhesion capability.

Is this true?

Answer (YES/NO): YES